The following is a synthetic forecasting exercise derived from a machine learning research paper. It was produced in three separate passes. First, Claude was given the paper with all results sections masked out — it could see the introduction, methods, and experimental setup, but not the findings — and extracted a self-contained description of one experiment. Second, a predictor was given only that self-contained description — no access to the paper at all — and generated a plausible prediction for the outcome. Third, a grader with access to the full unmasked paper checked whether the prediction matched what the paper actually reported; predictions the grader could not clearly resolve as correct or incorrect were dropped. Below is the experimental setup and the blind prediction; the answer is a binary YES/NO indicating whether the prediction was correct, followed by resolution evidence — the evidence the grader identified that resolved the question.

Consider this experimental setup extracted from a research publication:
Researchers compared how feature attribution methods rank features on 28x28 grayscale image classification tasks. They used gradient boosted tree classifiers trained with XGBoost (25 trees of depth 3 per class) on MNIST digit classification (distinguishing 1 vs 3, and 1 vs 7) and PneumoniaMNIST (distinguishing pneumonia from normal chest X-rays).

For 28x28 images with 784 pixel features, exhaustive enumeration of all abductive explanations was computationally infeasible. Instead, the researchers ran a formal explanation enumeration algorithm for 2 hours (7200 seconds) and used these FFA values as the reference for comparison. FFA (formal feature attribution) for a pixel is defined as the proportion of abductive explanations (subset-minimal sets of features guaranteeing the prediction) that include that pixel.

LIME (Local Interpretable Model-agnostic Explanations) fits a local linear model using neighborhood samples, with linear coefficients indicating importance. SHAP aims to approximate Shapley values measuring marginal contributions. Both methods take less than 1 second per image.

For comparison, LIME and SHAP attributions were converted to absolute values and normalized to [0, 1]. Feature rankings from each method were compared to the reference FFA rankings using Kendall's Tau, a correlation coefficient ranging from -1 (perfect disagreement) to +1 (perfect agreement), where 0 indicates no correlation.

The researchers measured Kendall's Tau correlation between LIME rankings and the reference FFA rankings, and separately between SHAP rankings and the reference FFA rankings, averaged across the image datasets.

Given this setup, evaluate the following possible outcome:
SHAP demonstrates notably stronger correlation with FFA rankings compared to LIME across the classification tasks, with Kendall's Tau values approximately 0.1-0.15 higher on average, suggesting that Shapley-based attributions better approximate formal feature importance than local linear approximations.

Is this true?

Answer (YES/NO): NO